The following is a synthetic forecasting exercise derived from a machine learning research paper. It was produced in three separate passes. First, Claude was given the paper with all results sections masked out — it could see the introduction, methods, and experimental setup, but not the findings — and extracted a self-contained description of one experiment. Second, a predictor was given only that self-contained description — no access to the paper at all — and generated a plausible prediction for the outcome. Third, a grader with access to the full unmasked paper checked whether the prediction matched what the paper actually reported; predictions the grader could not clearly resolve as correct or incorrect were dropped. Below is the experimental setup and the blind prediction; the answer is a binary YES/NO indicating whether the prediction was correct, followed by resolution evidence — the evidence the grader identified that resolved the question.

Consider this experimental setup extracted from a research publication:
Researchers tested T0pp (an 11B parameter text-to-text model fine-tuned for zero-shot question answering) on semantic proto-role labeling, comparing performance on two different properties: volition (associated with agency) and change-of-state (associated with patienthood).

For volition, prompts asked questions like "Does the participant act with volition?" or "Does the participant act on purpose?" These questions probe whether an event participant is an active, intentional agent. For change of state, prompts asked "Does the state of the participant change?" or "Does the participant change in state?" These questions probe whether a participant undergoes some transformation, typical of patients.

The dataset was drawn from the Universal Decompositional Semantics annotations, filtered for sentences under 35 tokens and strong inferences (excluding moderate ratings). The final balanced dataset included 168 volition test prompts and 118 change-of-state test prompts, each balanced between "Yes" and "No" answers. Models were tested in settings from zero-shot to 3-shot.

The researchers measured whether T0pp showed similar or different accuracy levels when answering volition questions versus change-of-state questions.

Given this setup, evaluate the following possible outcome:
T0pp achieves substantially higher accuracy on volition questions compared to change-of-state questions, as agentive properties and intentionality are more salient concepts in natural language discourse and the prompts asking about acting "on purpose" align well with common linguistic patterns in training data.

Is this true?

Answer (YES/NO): YES